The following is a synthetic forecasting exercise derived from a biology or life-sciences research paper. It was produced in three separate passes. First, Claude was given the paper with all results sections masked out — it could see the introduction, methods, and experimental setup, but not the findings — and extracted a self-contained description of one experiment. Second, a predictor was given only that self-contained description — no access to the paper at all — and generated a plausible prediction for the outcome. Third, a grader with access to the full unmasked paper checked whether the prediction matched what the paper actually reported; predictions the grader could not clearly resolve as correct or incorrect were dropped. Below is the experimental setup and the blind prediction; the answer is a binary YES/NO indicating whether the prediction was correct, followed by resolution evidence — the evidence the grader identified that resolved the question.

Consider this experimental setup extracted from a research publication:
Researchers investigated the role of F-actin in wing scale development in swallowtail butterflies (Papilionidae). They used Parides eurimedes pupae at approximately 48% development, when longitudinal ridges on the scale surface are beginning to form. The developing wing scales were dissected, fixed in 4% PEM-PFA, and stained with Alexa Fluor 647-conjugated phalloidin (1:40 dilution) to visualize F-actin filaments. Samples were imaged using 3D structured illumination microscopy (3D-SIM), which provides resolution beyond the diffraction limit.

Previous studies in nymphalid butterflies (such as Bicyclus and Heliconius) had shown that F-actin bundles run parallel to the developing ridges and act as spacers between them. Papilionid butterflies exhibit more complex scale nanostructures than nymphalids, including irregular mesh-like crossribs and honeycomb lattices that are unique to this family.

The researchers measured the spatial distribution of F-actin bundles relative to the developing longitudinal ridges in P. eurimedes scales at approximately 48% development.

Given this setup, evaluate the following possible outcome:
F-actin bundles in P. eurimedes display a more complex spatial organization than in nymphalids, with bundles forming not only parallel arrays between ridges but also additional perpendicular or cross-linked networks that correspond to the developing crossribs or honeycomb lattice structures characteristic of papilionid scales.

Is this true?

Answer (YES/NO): NO